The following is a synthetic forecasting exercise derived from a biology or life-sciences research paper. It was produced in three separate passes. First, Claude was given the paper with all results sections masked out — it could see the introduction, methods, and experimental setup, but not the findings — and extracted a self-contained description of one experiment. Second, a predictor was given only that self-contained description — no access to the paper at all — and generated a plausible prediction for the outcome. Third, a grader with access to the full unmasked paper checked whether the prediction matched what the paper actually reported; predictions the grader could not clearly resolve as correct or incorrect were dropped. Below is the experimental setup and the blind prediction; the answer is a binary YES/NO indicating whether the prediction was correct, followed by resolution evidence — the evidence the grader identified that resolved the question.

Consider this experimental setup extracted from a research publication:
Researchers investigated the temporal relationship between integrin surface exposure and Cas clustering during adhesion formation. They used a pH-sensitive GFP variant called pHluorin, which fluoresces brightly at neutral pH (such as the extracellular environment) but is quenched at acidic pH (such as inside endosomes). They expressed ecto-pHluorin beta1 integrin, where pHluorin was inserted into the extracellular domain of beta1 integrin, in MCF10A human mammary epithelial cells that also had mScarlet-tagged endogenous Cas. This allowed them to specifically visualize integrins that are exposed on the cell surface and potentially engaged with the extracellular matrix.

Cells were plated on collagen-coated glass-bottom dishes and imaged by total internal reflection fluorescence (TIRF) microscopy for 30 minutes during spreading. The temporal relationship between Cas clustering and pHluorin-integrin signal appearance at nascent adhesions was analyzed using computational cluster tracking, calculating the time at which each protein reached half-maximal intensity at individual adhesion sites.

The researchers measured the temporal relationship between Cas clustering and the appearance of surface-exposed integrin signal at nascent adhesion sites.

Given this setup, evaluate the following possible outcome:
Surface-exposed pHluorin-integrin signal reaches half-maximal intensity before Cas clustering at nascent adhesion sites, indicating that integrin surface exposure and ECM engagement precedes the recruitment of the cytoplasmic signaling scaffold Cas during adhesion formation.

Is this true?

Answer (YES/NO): NO